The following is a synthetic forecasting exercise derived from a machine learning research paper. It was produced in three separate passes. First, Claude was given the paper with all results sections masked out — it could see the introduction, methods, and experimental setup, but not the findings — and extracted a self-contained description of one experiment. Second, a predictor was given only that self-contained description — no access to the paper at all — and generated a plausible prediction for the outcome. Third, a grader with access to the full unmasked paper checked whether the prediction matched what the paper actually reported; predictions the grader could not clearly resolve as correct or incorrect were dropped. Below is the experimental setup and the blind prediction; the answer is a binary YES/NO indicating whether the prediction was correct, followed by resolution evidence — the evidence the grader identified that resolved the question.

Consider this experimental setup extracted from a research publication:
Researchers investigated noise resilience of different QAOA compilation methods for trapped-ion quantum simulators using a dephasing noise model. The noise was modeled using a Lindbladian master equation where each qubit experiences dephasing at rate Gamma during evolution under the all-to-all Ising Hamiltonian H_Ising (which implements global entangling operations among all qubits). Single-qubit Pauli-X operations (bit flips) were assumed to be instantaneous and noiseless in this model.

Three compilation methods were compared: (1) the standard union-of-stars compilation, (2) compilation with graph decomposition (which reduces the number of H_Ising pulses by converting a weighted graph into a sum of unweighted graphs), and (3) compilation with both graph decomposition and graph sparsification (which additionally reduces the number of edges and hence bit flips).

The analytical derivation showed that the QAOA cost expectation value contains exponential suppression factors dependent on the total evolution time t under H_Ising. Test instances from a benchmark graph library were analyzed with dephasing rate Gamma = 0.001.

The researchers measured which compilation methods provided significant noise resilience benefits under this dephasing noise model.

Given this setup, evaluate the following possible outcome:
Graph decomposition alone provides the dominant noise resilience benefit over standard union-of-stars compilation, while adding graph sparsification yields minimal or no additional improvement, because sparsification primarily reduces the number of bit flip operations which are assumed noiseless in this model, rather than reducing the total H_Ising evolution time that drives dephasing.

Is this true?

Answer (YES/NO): YES